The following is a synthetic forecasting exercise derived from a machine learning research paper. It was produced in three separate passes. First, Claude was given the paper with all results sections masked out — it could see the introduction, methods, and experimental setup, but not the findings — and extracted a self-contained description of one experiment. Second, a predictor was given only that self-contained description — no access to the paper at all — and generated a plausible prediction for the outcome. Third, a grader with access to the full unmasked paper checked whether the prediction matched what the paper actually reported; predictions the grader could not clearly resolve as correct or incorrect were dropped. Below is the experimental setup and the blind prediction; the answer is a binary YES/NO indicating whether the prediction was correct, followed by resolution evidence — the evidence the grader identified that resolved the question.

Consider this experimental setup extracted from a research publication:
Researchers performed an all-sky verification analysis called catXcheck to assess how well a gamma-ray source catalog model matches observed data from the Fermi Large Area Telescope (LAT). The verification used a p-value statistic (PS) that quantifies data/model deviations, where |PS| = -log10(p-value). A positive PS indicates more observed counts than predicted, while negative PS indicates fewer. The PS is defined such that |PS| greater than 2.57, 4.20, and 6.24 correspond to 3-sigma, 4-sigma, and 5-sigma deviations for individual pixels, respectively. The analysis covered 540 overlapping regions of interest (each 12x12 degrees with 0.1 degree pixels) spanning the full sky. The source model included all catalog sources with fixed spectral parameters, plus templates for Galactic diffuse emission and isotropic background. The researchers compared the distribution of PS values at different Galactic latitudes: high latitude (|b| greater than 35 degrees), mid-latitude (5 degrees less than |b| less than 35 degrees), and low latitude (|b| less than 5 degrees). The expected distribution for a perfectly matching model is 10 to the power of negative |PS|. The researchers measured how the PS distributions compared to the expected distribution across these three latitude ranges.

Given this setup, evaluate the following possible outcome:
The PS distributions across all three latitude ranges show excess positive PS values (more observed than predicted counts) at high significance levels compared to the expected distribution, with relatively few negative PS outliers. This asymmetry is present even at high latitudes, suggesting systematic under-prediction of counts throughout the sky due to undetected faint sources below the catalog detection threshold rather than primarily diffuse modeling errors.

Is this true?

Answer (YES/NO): NO